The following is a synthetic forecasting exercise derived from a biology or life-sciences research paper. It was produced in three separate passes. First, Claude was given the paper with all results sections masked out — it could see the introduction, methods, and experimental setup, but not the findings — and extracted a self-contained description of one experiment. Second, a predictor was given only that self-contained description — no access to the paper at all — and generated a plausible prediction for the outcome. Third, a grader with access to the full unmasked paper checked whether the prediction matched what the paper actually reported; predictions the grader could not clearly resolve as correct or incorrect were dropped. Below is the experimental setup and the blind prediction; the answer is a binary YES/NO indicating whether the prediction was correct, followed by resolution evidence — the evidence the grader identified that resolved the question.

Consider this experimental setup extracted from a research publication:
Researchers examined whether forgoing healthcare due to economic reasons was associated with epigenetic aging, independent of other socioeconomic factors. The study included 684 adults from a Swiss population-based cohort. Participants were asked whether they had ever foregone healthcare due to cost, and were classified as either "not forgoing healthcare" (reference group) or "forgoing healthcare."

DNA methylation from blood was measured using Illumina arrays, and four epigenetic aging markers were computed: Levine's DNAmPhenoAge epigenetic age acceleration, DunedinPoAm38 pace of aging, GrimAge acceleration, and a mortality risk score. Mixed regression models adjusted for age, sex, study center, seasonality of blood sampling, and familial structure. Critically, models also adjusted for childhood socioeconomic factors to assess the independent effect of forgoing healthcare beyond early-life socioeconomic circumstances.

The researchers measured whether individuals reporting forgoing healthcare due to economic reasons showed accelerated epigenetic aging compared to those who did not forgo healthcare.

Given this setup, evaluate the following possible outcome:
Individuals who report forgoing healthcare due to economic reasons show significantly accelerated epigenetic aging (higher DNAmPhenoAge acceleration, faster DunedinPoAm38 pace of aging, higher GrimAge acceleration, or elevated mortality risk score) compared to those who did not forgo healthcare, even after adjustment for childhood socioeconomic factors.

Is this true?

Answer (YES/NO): YES